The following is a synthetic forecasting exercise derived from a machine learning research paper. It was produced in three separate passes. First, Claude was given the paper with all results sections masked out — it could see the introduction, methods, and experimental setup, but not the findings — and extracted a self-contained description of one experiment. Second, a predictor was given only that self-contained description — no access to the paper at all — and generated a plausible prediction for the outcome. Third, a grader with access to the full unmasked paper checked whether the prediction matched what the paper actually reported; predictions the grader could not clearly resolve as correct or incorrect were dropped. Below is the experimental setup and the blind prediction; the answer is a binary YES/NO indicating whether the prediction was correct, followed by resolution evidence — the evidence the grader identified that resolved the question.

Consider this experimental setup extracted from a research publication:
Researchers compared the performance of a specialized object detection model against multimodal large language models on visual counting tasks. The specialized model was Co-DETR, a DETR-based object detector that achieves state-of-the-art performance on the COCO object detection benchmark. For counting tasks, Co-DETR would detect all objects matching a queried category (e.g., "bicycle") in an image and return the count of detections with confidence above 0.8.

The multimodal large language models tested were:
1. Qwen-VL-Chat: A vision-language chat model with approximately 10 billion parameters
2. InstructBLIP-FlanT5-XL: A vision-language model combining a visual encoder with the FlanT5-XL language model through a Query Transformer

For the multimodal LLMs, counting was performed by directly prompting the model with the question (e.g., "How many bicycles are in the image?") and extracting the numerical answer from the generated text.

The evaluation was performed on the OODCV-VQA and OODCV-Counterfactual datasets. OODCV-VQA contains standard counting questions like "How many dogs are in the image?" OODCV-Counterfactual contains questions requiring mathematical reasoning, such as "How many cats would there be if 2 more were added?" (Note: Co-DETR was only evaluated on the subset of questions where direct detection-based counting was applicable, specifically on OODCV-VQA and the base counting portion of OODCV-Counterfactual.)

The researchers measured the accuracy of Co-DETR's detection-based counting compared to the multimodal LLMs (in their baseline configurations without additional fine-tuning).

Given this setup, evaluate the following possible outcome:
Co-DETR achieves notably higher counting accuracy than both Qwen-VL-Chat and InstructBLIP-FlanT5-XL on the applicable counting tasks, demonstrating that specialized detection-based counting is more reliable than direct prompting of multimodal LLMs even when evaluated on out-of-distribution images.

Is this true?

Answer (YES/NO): NO